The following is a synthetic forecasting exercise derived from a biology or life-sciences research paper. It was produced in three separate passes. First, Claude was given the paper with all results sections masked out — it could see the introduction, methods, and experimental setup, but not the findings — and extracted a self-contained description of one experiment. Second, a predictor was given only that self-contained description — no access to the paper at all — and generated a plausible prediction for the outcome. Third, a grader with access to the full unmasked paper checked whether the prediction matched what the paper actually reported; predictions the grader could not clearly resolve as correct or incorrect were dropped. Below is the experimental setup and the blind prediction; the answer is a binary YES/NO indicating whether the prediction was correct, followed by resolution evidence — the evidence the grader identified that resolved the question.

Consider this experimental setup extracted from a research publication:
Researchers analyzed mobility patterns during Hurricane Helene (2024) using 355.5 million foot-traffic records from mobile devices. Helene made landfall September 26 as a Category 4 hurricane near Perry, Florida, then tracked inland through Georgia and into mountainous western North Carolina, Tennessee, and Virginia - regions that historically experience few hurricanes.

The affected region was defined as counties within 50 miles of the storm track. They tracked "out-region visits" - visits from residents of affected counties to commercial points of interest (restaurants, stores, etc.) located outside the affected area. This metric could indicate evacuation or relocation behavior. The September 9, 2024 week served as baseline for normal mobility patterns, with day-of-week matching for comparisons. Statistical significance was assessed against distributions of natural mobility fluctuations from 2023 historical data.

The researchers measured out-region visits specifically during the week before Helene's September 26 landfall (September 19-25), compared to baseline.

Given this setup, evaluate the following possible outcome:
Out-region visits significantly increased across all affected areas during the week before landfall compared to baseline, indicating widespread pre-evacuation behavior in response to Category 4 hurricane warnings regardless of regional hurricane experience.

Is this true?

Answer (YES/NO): NO